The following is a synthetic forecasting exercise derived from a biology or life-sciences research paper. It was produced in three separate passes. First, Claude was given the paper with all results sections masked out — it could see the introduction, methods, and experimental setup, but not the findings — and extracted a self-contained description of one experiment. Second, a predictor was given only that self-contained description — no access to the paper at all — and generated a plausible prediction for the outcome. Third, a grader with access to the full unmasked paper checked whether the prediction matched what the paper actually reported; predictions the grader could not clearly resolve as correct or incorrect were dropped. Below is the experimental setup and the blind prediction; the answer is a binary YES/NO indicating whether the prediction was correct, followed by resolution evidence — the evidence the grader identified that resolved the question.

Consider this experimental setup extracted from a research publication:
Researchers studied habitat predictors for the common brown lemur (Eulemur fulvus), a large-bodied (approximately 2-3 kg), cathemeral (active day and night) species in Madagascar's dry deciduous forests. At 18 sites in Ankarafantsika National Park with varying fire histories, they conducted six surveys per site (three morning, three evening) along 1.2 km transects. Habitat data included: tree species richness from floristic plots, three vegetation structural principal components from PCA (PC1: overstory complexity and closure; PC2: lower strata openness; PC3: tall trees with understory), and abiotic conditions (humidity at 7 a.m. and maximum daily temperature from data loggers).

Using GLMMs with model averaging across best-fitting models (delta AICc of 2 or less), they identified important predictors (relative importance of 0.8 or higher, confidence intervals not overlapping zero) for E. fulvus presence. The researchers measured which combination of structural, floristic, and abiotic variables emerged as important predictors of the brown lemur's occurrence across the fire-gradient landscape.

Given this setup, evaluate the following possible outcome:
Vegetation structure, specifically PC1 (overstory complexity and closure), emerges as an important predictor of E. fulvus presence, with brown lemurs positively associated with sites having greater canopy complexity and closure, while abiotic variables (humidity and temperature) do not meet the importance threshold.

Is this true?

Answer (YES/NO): NO